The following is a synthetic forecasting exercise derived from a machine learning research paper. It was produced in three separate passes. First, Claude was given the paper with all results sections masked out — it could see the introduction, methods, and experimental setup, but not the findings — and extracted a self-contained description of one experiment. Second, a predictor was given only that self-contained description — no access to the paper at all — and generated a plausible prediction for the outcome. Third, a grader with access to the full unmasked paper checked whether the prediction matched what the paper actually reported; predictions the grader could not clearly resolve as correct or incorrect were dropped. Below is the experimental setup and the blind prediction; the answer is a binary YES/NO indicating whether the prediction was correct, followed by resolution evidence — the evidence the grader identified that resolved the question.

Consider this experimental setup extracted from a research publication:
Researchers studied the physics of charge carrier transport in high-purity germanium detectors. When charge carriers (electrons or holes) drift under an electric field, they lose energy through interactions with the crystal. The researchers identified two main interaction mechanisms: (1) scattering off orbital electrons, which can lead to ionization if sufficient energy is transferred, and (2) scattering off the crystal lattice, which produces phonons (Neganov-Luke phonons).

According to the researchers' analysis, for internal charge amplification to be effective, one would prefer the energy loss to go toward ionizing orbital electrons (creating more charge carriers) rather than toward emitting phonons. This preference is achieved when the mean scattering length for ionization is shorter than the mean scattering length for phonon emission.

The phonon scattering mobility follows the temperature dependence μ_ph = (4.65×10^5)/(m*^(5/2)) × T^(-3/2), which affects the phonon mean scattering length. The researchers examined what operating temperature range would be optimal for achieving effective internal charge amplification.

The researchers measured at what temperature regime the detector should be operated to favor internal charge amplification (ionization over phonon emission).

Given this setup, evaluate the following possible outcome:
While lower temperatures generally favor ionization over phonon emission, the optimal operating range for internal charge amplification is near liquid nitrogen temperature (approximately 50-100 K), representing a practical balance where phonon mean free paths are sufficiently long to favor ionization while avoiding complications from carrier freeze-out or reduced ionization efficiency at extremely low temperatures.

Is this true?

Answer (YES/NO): NO